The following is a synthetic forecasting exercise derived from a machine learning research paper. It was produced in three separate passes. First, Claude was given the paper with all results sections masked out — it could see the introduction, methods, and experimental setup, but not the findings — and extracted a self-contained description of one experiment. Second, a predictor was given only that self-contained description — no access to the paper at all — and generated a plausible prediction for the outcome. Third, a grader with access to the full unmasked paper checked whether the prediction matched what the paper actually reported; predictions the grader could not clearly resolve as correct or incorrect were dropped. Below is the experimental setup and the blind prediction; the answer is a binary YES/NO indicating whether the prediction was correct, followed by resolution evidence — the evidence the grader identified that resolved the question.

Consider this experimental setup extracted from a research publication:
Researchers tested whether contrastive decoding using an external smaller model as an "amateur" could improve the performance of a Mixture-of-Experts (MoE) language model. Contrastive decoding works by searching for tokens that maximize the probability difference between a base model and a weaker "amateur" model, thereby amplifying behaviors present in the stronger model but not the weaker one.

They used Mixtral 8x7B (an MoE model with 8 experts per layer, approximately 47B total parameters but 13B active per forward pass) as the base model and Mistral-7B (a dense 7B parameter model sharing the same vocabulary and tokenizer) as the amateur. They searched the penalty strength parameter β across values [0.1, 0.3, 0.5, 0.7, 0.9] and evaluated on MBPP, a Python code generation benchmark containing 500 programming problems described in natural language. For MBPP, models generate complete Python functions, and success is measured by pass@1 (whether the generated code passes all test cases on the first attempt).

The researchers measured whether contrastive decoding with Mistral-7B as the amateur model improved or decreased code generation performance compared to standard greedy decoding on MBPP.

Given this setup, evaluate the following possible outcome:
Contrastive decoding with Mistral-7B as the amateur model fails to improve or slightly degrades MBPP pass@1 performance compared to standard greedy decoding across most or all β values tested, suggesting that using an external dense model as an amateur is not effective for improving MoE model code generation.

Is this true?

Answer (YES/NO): YES